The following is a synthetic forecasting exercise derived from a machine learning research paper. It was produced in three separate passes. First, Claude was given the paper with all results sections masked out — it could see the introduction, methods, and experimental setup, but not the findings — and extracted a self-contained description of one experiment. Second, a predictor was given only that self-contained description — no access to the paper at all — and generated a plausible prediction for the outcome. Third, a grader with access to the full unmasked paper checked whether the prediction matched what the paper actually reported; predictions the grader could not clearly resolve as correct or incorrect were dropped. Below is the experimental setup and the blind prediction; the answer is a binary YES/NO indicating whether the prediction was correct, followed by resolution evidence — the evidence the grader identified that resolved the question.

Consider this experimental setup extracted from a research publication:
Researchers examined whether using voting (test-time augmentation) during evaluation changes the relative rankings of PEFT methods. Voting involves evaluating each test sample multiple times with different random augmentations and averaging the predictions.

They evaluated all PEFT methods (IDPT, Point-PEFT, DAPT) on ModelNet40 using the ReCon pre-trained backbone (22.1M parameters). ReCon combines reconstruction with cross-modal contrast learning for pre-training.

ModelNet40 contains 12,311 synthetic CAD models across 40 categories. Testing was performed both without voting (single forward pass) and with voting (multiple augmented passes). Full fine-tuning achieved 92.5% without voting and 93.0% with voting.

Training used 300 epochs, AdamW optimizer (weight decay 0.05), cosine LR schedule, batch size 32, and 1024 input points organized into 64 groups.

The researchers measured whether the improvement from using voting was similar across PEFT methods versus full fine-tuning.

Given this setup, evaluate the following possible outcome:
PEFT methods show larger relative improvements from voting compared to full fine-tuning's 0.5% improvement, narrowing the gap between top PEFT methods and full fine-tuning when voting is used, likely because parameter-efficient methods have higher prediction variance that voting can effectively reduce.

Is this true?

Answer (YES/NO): NO